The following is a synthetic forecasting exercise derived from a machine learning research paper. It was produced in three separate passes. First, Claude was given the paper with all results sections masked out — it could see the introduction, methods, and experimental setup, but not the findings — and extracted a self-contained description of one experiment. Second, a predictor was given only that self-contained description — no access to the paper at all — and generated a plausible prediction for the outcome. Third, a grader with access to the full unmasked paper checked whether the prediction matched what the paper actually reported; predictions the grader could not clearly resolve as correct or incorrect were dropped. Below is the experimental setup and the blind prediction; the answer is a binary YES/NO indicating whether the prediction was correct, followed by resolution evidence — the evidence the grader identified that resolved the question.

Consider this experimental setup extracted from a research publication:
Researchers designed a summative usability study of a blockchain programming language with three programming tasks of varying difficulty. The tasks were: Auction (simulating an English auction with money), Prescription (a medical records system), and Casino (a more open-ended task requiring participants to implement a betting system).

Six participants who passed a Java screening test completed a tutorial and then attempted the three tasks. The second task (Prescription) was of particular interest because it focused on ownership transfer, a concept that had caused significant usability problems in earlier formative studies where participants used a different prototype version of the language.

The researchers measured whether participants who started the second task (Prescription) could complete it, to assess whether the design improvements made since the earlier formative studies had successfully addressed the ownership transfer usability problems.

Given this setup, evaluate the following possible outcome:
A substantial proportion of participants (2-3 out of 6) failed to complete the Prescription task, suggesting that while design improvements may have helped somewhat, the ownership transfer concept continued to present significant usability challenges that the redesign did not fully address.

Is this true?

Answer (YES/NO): NO